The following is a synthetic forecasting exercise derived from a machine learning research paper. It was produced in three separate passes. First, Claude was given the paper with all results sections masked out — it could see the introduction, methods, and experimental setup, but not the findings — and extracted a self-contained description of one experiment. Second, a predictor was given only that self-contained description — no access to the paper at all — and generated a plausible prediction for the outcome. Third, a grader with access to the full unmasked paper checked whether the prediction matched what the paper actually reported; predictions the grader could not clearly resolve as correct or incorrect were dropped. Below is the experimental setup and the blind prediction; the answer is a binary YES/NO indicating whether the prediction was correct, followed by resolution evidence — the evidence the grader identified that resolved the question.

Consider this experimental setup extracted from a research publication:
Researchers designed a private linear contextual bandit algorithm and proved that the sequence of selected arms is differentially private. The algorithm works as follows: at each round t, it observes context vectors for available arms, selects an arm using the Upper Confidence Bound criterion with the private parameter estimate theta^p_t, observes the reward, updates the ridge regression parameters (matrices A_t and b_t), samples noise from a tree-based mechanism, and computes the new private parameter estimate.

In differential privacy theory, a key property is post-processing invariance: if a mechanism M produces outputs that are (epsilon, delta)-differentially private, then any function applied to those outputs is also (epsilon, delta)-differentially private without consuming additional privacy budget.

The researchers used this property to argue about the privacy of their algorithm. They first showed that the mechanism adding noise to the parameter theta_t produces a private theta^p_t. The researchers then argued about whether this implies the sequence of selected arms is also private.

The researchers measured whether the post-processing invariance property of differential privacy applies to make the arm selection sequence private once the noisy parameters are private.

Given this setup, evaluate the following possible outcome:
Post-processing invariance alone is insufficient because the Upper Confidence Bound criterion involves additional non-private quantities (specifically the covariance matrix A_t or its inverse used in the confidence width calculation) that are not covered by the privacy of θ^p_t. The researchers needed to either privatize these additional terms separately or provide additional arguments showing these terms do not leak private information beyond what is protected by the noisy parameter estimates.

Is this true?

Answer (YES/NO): NO